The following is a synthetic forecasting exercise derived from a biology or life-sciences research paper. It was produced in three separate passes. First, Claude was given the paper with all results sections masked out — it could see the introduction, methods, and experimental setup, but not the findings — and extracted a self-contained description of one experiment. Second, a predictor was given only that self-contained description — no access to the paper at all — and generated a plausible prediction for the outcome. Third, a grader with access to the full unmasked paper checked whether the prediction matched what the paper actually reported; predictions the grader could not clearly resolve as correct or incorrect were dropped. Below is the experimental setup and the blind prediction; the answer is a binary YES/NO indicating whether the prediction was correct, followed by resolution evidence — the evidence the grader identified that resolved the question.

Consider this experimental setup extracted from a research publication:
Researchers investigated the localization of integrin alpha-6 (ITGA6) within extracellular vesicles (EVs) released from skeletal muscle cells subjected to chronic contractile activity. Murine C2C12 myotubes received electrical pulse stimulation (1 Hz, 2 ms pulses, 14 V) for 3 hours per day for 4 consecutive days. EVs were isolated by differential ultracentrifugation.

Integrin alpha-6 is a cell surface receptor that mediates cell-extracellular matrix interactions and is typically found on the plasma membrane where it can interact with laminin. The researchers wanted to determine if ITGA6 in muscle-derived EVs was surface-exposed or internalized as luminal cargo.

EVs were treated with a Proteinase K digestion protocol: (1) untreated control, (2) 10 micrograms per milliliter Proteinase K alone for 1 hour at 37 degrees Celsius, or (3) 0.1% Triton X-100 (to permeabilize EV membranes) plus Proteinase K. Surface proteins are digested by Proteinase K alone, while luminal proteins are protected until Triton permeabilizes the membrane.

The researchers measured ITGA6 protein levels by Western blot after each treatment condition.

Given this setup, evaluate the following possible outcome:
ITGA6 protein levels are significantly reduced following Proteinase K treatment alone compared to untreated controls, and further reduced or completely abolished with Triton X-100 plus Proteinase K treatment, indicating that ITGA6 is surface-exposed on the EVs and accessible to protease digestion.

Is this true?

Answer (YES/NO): YES